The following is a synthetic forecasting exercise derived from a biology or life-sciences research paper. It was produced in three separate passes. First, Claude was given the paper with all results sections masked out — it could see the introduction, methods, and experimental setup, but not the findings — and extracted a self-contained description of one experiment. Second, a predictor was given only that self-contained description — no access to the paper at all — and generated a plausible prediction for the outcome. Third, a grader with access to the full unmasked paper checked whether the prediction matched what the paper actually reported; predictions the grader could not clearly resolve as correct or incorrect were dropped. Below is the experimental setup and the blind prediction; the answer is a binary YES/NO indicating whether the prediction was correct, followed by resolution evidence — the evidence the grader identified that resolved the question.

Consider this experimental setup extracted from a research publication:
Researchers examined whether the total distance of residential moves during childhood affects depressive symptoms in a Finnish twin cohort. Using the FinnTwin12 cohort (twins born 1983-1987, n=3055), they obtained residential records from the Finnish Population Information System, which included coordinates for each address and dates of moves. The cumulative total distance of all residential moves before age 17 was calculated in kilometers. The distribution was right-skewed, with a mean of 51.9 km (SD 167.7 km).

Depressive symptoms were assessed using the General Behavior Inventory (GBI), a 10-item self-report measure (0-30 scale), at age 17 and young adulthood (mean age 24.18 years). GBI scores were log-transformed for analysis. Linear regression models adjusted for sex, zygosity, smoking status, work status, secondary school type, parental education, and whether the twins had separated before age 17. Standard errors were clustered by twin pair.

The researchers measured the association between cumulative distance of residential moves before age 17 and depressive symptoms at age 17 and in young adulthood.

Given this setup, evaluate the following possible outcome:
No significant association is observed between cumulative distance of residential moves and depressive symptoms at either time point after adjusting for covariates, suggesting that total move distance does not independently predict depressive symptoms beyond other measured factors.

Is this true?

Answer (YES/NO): YES